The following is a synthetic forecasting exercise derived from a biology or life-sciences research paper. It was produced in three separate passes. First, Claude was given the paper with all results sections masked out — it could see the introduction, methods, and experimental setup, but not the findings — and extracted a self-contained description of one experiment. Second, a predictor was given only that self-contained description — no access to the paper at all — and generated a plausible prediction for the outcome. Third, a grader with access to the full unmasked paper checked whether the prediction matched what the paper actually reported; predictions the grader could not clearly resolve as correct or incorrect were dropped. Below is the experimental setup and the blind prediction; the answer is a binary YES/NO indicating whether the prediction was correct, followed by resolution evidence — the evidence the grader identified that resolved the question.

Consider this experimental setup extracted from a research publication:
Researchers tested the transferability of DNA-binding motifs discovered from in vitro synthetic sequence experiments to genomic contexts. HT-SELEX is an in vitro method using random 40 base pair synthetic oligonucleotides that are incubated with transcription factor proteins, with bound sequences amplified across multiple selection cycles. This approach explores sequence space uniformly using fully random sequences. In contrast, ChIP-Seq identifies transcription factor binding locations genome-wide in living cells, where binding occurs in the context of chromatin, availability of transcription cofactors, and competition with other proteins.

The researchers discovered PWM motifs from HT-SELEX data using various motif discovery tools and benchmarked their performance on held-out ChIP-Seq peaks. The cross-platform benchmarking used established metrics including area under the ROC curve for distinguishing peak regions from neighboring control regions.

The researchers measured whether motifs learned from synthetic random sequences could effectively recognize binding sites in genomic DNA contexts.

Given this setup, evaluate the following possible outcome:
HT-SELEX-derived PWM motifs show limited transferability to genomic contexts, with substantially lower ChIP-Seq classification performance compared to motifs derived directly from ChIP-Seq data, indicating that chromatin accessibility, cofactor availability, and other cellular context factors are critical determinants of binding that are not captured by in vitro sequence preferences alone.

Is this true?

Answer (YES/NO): NO